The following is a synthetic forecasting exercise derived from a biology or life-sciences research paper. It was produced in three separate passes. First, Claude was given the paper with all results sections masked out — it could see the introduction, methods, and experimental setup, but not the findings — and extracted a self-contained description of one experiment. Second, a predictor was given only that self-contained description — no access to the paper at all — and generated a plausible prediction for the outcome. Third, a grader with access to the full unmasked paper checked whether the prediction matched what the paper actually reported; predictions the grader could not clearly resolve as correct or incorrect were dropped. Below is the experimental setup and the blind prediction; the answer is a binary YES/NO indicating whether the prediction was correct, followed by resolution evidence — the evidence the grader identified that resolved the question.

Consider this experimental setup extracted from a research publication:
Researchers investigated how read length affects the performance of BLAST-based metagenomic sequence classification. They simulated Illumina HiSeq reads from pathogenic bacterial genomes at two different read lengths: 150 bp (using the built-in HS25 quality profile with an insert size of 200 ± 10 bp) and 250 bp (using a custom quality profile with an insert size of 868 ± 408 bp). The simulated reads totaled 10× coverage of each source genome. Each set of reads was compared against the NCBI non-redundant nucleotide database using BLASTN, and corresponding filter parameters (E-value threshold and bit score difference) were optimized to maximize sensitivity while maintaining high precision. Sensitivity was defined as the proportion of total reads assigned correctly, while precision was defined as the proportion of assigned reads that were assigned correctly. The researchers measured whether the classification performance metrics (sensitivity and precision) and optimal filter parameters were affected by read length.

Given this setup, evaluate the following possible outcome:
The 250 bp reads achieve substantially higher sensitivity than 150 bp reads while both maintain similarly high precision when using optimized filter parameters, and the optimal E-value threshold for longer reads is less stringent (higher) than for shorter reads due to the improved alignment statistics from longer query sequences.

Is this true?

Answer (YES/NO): NO